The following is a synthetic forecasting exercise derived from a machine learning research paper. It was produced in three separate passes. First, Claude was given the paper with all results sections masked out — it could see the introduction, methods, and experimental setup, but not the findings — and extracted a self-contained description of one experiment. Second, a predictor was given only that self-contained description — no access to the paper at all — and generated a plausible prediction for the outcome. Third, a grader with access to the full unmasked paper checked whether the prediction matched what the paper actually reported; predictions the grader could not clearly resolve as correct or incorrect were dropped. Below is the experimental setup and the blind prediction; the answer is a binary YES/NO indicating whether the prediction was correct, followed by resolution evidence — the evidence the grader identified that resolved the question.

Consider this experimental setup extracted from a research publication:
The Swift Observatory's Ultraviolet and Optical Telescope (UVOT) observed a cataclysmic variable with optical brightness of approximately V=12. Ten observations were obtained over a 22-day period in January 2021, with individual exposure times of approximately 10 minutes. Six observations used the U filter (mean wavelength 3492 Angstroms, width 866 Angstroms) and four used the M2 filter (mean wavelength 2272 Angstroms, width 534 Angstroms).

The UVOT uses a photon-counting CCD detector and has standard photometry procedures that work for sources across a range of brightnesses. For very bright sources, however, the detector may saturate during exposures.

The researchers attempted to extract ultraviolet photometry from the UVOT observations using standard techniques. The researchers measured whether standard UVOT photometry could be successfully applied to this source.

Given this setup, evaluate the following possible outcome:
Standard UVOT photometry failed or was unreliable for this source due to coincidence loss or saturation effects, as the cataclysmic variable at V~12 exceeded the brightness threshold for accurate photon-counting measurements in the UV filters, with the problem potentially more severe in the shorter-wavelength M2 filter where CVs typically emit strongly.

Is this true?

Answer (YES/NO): YES